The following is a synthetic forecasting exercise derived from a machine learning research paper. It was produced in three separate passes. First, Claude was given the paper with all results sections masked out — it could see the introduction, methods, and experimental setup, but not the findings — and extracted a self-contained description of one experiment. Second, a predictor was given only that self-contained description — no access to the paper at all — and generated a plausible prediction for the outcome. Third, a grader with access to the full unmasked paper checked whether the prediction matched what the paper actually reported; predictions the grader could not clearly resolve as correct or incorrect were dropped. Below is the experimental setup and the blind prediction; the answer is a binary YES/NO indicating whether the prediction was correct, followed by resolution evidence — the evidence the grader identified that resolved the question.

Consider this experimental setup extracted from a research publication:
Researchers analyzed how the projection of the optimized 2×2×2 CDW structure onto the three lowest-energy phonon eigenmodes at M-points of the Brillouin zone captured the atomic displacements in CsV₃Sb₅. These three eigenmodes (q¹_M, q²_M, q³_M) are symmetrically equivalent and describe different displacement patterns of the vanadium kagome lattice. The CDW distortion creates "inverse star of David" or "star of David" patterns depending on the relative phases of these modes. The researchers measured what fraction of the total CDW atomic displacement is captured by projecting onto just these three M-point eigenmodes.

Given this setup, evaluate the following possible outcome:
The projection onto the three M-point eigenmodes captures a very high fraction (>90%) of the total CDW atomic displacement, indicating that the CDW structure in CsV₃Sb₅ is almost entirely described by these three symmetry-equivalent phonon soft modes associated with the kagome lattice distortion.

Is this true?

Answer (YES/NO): YES